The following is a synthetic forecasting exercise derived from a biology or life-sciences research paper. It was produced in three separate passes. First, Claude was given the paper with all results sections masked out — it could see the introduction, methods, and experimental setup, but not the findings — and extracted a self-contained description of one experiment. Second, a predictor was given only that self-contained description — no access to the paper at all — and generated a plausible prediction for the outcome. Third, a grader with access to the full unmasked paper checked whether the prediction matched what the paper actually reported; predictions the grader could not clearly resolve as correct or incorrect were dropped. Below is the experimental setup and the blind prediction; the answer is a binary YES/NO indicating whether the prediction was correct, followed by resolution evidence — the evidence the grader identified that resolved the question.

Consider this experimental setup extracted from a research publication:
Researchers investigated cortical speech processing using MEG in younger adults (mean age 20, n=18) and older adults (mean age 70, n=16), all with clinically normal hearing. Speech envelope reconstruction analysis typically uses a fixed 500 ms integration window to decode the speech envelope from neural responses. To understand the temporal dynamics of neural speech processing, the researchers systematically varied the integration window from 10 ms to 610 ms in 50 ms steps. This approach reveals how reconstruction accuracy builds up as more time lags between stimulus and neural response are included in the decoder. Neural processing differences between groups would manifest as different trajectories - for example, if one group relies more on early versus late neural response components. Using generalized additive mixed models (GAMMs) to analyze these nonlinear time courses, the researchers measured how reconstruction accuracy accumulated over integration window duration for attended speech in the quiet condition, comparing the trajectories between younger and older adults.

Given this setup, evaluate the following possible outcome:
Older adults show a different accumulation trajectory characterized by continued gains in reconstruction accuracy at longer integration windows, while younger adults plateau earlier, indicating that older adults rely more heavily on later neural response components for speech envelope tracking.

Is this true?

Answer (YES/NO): YES